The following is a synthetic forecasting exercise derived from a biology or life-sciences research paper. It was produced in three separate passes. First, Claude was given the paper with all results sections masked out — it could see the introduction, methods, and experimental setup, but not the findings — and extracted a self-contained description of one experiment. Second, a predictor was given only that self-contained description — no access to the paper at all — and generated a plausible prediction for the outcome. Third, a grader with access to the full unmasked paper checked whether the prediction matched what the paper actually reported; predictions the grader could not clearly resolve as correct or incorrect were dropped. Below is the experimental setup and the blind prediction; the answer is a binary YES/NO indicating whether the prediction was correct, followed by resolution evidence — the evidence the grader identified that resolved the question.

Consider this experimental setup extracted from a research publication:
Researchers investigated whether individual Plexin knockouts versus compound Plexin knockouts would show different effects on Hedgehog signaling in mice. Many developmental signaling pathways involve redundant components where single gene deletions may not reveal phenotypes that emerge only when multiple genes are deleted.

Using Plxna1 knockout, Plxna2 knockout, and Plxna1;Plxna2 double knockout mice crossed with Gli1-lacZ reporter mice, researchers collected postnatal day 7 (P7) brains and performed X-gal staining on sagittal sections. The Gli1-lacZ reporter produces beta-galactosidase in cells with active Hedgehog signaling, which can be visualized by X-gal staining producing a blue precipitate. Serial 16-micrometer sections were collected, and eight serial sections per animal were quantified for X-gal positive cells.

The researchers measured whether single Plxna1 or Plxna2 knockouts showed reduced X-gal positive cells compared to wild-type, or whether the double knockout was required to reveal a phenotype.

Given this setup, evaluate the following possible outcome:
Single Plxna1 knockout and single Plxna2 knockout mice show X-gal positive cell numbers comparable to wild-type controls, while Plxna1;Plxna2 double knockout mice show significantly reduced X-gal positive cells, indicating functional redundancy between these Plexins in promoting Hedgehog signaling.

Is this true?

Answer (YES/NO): NO